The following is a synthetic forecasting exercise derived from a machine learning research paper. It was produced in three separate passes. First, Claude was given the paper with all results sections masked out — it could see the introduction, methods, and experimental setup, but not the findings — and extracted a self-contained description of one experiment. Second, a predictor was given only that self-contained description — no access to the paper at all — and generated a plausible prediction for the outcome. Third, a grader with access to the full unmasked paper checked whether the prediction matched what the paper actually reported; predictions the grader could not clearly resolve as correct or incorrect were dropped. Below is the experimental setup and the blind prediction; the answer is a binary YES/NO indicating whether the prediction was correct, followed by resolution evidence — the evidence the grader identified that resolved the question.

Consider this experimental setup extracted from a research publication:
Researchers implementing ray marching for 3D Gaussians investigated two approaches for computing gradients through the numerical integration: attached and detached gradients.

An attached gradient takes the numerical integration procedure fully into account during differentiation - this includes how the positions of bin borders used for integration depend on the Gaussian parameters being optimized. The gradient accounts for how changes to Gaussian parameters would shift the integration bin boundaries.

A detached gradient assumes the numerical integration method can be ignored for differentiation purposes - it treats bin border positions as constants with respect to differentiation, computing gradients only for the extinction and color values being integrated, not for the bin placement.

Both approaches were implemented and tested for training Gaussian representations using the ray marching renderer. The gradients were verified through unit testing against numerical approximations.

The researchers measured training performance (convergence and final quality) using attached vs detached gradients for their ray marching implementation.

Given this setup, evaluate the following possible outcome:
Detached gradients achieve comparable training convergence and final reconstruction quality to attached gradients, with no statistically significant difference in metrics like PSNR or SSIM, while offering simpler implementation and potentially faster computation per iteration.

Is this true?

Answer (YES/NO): NO